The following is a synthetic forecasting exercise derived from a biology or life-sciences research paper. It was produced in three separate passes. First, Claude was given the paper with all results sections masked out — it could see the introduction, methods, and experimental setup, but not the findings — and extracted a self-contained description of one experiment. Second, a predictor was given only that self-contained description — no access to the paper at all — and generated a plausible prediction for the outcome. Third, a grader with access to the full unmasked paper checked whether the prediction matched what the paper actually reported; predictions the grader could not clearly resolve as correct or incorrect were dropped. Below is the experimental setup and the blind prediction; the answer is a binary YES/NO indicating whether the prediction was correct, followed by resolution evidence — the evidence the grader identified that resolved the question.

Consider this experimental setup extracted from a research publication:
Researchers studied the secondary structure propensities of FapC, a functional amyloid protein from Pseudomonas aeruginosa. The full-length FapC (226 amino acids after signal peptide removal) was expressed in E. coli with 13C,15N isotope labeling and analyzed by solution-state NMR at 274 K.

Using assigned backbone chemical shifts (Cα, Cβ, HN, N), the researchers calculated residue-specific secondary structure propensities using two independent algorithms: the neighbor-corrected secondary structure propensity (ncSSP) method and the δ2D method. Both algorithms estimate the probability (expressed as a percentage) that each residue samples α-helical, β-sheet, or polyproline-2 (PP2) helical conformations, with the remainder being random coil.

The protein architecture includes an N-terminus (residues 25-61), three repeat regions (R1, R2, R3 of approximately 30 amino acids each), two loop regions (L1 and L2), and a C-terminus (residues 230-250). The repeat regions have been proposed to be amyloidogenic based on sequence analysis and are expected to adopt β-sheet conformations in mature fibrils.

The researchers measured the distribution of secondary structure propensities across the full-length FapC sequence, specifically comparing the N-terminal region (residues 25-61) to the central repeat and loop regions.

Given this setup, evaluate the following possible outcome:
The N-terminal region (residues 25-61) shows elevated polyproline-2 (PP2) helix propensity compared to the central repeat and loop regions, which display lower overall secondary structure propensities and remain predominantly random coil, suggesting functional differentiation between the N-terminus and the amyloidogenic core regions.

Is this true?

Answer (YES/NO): NO